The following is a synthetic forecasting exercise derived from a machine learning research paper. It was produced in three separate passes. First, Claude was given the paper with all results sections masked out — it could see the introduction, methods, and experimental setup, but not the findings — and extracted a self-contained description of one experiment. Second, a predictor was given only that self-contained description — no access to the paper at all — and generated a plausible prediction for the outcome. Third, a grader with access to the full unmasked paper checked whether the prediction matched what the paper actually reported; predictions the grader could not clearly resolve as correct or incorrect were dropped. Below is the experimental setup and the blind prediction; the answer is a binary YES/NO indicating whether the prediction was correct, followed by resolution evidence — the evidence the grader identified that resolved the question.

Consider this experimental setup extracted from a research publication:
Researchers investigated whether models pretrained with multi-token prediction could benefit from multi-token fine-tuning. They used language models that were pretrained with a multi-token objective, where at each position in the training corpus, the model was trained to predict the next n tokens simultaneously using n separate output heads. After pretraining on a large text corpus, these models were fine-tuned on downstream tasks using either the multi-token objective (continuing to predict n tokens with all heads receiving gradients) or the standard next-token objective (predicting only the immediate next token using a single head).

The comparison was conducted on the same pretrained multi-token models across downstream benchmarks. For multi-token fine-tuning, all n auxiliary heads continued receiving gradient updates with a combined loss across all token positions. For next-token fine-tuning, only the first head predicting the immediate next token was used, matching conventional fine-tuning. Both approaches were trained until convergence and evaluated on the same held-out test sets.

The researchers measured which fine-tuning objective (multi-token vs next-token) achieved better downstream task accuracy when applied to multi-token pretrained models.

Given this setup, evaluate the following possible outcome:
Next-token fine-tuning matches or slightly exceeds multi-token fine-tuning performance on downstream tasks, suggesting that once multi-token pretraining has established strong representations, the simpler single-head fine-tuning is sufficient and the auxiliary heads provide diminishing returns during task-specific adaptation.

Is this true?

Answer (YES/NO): NO